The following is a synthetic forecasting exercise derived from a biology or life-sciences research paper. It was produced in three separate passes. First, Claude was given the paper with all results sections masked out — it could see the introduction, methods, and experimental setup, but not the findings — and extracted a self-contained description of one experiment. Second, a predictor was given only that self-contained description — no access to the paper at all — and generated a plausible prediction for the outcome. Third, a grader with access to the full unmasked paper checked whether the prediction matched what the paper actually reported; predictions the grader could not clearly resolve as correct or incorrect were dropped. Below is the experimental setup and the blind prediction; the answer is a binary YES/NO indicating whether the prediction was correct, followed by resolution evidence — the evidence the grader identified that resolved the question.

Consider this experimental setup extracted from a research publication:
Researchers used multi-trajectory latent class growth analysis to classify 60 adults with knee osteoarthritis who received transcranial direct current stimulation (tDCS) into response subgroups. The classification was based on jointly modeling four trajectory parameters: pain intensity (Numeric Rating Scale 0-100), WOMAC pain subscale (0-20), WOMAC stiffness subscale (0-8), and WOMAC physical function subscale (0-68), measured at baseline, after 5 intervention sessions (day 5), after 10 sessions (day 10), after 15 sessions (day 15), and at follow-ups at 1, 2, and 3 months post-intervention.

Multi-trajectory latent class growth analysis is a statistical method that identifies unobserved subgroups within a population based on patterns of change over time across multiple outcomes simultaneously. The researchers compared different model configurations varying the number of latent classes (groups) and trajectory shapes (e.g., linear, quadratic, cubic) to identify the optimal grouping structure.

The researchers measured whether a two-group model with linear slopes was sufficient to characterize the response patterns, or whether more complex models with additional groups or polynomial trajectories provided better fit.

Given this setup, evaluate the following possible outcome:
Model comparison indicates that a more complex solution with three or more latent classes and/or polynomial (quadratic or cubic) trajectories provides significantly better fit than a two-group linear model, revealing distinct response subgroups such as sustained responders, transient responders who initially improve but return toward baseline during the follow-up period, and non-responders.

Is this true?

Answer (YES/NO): NO